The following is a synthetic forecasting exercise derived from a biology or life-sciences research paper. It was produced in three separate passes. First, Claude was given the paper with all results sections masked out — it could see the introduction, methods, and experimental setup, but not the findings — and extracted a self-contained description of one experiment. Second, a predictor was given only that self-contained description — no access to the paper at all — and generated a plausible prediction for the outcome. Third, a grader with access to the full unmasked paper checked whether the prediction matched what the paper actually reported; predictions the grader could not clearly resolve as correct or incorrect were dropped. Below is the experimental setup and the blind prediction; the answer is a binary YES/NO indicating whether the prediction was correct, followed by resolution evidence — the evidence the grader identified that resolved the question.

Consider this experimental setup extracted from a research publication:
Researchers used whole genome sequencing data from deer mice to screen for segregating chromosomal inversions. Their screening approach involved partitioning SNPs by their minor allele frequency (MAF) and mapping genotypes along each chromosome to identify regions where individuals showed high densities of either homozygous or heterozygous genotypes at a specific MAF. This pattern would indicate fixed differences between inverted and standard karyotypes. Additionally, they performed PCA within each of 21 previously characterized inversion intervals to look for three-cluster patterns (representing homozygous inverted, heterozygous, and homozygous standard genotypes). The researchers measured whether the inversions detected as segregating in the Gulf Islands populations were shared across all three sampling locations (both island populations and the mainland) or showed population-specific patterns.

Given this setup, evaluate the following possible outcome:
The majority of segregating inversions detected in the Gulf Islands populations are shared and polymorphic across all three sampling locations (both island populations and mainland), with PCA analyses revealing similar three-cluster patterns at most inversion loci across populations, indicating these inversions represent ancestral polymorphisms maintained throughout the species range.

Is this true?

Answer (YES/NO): YES